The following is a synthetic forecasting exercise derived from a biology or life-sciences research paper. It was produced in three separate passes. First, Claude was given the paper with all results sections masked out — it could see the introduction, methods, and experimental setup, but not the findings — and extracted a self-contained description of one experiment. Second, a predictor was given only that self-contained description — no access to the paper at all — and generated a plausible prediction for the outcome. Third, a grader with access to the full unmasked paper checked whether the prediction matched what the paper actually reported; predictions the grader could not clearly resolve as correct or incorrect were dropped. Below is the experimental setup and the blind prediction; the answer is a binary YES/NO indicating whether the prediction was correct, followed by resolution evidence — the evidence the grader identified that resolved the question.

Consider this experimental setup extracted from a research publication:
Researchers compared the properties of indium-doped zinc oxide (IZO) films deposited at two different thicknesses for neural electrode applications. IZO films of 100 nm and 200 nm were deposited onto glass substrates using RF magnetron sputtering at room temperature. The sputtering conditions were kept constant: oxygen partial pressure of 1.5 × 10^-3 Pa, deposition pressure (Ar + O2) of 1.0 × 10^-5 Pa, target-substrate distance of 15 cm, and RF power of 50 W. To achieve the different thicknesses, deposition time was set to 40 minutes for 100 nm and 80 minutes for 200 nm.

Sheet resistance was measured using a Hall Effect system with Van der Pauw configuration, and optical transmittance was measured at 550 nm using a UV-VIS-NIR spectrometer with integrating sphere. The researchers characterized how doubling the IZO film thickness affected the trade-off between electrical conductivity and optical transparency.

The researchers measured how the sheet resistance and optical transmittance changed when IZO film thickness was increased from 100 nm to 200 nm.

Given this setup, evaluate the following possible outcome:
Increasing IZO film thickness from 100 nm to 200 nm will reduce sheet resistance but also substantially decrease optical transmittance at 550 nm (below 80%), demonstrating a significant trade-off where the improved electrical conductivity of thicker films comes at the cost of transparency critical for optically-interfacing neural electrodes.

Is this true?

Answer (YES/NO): YES